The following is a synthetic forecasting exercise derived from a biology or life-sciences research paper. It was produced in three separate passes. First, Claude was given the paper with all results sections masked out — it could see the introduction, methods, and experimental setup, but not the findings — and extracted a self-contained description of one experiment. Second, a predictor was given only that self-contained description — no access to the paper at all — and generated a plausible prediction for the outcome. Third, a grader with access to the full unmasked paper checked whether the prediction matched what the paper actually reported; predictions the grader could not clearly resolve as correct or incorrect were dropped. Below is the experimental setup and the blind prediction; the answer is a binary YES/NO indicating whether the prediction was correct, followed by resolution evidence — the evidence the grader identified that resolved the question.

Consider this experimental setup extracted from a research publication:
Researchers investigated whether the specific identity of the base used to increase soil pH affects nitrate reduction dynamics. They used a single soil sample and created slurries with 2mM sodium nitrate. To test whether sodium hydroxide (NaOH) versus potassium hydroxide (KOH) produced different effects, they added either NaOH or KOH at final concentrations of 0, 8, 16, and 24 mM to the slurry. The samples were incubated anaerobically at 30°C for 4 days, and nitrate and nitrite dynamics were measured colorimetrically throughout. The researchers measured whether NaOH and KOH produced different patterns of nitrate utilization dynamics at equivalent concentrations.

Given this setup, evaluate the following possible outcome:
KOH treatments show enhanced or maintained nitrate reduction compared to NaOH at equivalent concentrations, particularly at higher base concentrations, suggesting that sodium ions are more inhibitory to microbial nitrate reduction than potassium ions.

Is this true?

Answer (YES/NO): NO